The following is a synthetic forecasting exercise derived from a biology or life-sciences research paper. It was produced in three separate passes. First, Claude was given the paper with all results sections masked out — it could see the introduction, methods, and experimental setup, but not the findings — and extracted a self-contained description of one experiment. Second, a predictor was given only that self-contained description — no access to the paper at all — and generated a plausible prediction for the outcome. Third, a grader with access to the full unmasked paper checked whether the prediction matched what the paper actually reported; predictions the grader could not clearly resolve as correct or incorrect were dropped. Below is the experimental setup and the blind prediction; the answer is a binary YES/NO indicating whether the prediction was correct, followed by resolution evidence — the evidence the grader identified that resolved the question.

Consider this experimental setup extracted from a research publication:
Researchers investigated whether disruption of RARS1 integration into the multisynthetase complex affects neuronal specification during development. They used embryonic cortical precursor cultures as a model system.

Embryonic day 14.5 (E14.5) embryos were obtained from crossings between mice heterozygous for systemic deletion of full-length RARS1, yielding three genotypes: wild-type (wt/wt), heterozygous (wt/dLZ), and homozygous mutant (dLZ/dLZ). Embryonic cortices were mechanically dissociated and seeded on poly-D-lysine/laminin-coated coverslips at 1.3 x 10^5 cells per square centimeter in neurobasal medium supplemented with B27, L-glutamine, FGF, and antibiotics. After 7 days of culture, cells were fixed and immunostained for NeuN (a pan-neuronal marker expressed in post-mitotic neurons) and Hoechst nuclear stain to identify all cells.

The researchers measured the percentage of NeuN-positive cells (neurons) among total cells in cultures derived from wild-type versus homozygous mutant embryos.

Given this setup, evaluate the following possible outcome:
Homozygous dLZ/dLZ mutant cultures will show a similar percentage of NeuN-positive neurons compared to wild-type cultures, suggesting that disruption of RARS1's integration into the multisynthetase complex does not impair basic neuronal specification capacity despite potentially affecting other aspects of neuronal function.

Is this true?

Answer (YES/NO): YES